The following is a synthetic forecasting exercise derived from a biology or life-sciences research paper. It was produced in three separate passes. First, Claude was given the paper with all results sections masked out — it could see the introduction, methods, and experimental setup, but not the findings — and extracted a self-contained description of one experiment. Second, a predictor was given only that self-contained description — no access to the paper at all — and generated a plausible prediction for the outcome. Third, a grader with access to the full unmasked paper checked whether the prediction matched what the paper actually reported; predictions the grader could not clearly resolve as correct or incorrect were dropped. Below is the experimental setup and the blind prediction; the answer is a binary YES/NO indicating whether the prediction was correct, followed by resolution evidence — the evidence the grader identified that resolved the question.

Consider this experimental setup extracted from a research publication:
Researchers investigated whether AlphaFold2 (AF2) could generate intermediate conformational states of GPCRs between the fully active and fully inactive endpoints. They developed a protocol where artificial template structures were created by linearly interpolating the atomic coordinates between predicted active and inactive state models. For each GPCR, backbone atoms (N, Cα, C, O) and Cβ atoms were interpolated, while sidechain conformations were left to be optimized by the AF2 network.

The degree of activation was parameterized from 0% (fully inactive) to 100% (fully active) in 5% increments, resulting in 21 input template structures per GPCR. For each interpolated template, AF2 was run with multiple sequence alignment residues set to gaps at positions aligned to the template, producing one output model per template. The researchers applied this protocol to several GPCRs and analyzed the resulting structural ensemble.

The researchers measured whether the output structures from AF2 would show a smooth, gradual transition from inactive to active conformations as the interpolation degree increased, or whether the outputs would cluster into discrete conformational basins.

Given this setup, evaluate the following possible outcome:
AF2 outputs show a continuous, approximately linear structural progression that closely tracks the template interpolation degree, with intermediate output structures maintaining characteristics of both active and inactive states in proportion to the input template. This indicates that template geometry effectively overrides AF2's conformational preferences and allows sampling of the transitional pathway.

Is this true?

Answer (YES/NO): NO